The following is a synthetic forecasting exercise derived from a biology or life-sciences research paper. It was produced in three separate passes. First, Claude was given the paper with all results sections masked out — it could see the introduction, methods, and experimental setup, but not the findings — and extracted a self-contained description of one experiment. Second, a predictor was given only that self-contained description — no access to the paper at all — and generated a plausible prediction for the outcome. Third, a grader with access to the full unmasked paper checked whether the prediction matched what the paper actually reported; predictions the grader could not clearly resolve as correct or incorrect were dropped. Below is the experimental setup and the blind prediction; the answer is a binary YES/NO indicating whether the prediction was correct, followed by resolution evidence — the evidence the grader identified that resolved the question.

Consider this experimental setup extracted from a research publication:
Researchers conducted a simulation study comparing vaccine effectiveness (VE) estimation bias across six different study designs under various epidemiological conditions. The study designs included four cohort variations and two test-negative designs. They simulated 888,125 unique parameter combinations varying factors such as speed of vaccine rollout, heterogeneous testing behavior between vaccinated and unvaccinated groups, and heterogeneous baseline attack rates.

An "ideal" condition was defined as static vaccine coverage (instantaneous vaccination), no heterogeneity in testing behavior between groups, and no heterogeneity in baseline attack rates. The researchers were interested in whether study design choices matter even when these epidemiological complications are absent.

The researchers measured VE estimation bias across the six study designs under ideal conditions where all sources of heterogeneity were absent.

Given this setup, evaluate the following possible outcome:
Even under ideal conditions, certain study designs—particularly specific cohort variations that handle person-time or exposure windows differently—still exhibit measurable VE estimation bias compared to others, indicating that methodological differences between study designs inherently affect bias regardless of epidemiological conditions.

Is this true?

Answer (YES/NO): YES